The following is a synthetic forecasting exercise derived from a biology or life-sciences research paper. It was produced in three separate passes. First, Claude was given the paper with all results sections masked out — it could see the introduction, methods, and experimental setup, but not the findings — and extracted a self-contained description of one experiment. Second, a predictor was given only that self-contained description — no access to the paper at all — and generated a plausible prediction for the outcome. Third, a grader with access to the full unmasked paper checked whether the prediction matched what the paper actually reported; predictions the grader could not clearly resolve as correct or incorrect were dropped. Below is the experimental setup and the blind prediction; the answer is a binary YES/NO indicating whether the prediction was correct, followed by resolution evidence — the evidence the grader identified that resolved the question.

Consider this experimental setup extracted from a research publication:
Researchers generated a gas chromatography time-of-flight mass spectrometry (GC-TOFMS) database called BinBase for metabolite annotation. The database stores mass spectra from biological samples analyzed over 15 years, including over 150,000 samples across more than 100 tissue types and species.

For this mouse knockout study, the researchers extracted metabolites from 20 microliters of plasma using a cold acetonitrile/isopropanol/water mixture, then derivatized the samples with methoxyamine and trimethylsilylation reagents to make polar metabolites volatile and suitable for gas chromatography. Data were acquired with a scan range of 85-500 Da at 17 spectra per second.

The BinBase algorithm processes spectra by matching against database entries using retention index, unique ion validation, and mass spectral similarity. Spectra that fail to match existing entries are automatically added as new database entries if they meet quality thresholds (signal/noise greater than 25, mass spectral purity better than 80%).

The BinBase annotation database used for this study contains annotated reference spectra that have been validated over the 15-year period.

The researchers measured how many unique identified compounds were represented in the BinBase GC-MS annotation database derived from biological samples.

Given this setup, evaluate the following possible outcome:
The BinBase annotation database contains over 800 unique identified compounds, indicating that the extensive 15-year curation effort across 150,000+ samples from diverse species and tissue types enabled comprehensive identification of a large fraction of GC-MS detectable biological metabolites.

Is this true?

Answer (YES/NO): NO